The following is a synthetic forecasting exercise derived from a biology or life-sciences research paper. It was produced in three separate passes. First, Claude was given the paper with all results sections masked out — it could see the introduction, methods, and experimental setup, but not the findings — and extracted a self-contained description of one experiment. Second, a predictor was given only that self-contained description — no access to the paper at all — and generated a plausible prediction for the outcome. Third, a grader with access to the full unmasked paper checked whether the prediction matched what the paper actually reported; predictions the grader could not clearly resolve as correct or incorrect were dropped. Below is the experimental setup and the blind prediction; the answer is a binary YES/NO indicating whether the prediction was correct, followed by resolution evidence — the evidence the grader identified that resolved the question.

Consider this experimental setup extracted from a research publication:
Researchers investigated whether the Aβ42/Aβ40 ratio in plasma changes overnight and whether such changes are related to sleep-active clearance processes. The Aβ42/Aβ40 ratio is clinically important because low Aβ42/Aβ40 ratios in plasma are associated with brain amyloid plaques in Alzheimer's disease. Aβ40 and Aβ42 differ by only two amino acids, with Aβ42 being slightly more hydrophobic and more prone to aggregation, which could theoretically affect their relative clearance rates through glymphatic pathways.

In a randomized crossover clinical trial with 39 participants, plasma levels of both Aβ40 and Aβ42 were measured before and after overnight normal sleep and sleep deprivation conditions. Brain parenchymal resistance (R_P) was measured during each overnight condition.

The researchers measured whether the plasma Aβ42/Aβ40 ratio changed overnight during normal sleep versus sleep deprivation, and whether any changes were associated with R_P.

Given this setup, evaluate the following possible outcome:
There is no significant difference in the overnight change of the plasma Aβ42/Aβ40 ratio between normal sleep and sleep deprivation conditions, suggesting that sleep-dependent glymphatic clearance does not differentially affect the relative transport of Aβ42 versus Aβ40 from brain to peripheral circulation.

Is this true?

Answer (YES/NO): NO